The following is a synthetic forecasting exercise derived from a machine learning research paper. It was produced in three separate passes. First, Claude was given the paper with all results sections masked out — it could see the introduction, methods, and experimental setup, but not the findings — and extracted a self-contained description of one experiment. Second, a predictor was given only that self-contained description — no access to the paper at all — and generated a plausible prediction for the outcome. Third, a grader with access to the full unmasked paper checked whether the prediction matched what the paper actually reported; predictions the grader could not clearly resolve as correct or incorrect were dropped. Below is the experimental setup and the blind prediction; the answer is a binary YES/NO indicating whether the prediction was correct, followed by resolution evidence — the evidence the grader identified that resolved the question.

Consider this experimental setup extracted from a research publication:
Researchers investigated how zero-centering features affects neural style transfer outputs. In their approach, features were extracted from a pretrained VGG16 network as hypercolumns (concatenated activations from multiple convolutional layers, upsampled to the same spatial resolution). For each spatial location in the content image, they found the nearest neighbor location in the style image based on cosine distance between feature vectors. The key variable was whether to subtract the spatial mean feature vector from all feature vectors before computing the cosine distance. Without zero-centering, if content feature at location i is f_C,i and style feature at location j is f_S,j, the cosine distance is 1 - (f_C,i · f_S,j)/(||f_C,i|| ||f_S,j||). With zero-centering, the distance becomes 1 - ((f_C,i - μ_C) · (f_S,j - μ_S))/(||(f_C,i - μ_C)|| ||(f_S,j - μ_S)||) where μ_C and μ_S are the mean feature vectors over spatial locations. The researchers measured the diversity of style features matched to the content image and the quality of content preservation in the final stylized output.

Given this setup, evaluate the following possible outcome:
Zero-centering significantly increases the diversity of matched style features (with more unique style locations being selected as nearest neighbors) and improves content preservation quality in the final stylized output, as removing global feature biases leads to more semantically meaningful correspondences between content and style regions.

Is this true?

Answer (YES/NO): YES